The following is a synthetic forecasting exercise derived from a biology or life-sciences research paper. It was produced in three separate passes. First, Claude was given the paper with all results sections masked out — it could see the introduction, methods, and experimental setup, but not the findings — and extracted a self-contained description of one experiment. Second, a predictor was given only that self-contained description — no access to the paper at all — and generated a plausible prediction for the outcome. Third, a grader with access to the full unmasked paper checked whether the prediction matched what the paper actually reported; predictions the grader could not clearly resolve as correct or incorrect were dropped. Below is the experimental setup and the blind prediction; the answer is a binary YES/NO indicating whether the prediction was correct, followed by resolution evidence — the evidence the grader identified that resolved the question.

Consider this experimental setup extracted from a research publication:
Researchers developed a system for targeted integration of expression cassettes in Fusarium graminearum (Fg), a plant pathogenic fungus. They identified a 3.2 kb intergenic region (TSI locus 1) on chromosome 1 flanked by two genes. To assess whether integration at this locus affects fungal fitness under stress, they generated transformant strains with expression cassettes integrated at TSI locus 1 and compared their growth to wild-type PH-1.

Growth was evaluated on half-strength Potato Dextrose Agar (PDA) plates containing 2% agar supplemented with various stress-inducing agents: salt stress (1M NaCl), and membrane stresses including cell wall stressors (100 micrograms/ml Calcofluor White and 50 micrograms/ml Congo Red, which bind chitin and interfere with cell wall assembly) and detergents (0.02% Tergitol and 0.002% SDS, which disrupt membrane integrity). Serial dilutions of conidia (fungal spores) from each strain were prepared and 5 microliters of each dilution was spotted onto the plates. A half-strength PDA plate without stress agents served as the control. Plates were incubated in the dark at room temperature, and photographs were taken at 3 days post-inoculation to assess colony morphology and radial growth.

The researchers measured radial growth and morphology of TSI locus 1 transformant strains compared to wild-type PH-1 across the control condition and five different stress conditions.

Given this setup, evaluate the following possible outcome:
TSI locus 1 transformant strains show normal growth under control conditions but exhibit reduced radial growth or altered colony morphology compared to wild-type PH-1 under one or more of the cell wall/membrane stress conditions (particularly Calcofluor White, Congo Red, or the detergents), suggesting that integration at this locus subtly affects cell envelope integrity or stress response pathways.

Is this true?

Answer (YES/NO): NO